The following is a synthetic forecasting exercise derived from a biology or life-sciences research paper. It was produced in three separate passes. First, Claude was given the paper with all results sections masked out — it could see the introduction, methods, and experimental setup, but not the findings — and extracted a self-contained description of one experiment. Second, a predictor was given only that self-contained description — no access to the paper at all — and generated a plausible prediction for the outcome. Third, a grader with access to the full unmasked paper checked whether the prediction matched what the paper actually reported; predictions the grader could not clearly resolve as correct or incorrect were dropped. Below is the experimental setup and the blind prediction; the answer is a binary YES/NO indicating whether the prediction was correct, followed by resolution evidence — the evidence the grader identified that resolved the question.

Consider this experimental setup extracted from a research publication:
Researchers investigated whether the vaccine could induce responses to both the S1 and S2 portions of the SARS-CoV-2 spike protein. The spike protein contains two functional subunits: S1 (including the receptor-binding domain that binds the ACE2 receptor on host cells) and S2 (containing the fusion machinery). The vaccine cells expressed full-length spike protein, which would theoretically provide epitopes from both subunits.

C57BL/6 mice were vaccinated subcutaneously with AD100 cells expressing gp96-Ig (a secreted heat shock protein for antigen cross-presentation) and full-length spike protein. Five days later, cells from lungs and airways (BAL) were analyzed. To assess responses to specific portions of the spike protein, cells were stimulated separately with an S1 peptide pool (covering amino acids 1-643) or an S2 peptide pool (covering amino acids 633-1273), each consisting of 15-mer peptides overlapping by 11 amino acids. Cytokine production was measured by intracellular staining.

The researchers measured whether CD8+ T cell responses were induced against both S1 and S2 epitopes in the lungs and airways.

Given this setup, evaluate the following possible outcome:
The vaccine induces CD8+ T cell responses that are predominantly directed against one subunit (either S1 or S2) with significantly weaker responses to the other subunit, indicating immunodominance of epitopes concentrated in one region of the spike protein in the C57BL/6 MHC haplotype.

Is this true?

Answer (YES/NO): NO